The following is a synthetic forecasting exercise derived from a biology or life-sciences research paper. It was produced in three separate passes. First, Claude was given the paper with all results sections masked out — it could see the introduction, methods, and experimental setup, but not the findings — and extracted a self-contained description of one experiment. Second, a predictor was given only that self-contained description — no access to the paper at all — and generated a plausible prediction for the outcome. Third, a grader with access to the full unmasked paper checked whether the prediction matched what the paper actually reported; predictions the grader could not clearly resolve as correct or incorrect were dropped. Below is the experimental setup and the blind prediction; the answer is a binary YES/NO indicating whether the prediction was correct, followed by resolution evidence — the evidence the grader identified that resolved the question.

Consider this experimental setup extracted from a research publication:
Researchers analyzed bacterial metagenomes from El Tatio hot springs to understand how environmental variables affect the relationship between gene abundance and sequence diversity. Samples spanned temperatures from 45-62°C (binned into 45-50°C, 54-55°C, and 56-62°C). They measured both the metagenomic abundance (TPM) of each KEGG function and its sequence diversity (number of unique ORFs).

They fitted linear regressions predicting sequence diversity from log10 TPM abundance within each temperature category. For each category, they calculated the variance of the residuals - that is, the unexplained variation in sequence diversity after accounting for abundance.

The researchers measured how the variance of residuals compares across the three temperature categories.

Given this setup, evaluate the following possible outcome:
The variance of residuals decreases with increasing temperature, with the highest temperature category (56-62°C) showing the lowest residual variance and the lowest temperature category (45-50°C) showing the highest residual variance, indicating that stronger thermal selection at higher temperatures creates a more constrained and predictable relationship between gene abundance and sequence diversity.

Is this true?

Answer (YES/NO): YES